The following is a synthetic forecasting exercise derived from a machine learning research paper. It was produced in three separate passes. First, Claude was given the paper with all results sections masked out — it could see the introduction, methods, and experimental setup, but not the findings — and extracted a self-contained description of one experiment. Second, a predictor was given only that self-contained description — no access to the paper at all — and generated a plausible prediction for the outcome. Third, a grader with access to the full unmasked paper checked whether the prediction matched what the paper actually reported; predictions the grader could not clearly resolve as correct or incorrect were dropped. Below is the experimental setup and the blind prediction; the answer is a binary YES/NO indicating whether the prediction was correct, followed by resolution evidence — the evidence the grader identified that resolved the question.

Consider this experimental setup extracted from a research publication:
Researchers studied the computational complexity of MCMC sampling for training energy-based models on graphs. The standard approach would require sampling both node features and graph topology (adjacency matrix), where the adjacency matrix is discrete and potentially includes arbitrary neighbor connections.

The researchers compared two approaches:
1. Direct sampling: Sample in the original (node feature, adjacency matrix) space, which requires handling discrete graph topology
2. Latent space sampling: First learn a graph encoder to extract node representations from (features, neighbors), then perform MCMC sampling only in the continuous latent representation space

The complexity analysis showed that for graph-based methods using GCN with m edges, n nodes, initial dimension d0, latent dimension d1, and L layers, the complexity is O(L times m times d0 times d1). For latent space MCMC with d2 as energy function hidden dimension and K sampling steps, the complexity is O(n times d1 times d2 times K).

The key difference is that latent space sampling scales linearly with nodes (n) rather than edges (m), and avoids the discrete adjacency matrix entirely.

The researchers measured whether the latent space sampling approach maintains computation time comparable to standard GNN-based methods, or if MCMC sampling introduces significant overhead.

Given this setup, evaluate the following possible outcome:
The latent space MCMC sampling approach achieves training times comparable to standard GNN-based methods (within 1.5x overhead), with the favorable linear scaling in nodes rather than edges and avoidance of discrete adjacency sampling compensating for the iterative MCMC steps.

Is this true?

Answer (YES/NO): YES